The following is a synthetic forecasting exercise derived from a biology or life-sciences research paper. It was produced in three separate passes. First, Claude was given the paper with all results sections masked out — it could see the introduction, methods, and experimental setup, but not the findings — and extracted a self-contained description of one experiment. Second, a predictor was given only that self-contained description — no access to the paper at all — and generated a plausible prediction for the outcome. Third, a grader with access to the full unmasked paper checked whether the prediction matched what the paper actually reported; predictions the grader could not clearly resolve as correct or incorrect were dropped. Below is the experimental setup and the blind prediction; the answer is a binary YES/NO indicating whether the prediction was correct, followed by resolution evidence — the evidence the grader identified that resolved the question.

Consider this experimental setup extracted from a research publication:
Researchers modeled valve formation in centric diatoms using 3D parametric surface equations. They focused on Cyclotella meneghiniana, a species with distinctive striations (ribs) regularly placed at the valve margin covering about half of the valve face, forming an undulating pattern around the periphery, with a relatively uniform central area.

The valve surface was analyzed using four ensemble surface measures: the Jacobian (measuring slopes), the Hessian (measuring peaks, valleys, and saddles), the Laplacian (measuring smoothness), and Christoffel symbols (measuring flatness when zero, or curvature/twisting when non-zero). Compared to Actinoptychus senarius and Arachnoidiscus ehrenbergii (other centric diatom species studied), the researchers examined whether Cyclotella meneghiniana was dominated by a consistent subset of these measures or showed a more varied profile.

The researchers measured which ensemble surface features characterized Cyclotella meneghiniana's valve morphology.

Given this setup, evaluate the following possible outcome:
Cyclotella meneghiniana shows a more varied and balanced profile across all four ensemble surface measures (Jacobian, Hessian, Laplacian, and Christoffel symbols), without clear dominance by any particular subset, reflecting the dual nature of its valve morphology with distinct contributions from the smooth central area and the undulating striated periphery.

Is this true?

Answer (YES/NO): YES